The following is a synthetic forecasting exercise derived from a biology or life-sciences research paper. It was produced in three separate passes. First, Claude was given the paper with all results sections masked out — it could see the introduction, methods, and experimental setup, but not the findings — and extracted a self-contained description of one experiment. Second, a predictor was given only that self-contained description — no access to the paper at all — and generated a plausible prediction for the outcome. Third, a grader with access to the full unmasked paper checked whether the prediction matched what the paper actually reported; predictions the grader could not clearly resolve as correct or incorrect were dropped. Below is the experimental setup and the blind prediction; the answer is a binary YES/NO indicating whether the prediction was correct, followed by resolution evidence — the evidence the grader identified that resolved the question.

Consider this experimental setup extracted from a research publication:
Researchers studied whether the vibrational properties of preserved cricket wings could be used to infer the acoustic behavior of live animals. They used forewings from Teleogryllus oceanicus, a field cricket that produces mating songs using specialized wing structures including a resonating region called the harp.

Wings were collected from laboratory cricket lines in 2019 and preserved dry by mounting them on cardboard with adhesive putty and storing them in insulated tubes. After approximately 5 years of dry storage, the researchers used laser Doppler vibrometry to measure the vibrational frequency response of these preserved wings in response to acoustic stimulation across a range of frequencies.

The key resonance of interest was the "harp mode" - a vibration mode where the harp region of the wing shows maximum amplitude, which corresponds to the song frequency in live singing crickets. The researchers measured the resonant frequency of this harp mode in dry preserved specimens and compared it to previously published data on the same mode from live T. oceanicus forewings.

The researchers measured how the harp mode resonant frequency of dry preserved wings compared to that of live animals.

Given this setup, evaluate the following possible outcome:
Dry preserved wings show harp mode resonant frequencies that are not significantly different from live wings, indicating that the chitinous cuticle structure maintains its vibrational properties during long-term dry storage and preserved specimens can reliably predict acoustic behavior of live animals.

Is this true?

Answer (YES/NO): NO